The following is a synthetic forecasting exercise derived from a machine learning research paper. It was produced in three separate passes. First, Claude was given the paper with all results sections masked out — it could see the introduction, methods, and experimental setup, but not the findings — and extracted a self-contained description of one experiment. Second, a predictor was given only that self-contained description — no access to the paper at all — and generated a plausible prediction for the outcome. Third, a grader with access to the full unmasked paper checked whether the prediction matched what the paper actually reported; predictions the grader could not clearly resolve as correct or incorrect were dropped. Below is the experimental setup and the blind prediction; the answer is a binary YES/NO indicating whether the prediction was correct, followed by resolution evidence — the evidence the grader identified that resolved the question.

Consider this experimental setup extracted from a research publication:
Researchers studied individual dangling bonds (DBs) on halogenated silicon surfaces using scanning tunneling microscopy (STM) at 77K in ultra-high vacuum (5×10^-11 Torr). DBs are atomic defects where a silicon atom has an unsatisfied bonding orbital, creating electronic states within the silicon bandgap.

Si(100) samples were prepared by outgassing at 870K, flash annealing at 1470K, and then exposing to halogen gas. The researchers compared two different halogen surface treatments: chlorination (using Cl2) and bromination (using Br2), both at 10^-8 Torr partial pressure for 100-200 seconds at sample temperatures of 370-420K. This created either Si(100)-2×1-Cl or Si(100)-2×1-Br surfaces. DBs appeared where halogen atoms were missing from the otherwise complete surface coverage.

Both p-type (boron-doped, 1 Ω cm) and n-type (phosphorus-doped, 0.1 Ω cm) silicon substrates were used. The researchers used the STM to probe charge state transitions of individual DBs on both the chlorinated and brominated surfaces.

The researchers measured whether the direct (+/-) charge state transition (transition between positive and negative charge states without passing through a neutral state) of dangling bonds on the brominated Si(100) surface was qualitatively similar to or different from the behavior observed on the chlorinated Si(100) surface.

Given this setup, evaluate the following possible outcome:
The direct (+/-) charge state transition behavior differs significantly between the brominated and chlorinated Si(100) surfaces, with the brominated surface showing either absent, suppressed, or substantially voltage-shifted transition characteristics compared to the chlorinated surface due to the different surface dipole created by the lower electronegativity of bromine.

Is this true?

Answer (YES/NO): NO